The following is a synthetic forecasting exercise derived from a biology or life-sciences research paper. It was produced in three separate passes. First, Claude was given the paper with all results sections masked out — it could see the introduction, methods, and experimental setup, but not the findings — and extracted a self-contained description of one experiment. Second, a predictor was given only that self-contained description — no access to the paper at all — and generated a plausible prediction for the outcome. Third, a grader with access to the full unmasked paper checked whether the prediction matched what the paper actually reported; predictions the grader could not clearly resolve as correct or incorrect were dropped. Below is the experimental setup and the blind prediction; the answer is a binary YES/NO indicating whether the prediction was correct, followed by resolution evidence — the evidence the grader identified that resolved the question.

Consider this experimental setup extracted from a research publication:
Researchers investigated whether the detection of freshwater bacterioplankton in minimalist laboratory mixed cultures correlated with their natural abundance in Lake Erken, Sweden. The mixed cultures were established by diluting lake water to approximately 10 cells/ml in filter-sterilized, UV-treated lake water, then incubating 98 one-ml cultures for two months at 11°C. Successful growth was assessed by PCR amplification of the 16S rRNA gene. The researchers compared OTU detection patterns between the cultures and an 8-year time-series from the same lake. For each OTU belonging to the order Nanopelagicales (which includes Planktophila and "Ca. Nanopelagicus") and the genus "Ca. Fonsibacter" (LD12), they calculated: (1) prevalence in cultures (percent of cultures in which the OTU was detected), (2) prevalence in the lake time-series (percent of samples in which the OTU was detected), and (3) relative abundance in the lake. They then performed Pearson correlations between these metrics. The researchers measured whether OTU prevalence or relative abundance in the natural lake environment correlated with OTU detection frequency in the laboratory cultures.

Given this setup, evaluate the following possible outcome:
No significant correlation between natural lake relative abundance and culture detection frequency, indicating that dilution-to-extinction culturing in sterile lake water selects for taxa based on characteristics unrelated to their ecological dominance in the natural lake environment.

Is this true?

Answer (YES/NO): YES